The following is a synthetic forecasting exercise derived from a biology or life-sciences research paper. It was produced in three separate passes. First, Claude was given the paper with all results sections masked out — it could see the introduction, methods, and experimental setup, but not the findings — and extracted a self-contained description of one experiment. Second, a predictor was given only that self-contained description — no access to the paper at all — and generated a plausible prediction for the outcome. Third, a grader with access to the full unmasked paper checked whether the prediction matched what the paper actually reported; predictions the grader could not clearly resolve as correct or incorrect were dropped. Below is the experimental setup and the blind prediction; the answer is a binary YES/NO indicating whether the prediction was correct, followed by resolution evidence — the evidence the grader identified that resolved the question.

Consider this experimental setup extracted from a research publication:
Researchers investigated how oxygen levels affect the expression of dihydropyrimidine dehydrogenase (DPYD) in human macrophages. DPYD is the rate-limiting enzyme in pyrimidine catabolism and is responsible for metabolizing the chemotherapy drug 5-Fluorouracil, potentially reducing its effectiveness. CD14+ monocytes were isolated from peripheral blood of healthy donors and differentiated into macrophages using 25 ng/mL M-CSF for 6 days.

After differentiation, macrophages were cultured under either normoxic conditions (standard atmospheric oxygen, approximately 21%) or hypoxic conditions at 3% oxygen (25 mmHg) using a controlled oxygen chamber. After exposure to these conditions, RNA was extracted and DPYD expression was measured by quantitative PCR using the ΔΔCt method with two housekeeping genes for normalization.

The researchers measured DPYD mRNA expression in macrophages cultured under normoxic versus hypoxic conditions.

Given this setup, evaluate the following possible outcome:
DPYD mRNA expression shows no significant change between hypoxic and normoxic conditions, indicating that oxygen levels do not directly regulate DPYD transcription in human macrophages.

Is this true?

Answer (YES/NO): YES